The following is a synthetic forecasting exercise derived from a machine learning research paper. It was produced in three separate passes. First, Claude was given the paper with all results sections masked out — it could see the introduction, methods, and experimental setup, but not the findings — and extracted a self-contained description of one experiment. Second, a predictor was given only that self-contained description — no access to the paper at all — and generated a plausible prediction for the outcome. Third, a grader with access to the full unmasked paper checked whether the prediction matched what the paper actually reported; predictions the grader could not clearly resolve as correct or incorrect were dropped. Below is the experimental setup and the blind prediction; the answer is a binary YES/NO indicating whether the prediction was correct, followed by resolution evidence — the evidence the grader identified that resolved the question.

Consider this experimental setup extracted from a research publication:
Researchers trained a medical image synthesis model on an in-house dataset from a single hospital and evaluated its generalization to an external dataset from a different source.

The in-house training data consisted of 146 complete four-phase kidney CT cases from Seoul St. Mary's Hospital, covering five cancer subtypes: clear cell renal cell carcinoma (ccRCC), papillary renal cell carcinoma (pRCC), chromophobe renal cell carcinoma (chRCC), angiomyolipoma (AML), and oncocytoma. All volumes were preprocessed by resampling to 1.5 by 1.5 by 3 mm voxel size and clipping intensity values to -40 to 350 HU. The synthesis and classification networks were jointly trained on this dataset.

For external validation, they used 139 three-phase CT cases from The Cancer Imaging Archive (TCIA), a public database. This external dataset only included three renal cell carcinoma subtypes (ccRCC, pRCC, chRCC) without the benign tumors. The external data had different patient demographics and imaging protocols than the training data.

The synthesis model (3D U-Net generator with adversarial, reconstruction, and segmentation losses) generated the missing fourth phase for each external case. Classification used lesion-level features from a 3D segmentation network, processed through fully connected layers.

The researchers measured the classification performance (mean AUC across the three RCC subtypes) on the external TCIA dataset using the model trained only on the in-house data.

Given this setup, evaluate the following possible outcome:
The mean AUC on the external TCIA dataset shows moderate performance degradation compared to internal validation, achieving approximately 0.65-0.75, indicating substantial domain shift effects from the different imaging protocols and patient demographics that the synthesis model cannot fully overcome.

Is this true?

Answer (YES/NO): NO